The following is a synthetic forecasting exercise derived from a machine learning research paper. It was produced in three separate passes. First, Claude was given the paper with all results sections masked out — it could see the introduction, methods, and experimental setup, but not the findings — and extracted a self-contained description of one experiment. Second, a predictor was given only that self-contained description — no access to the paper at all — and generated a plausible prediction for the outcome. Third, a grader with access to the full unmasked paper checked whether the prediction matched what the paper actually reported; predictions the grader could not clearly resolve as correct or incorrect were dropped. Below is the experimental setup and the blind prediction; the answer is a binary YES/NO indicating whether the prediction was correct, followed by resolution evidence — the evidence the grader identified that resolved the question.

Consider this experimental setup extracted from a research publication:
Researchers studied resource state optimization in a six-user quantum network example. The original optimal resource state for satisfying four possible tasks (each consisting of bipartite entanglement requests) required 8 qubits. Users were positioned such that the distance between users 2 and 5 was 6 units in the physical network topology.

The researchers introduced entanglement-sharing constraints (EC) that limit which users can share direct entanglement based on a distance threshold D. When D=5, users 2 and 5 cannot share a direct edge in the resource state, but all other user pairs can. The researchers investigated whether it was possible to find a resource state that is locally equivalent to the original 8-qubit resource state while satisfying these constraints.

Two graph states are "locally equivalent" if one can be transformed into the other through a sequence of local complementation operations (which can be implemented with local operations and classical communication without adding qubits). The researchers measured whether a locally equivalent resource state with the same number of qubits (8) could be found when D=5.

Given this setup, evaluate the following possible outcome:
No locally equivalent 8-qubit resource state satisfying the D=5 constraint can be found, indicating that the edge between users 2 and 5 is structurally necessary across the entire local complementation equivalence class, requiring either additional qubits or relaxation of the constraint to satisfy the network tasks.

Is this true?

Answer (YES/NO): NO